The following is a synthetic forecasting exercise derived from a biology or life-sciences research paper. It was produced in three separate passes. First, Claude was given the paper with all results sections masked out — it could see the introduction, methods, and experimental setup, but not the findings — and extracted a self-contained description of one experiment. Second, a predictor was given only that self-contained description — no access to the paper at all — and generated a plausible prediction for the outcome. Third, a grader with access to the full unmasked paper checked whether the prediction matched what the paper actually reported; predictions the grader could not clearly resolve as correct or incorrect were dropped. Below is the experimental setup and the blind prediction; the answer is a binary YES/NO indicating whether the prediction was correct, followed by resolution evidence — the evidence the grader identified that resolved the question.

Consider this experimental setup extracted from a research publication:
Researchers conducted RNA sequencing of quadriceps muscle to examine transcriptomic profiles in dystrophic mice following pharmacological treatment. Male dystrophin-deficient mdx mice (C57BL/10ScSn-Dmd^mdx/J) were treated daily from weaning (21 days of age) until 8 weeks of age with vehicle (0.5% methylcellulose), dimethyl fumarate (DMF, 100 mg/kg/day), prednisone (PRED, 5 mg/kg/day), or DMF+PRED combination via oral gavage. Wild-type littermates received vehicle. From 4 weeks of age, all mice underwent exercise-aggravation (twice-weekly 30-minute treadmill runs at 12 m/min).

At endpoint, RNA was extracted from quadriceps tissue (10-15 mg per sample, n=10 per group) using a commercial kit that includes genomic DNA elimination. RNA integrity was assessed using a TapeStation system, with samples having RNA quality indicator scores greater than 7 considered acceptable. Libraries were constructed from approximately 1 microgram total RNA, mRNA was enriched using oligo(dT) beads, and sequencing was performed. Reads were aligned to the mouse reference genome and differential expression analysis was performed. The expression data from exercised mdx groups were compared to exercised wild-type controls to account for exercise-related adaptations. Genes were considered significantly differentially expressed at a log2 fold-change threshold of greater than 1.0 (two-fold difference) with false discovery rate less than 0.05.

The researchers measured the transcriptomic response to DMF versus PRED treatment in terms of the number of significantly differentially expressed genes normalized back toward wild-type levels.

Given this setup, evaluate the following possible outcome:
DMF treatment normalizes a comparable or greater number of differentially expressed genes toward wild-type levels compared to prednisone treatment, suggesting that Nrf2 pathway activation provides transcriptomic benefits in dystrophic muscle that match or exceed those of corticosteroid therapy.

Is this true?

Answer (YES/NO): YES